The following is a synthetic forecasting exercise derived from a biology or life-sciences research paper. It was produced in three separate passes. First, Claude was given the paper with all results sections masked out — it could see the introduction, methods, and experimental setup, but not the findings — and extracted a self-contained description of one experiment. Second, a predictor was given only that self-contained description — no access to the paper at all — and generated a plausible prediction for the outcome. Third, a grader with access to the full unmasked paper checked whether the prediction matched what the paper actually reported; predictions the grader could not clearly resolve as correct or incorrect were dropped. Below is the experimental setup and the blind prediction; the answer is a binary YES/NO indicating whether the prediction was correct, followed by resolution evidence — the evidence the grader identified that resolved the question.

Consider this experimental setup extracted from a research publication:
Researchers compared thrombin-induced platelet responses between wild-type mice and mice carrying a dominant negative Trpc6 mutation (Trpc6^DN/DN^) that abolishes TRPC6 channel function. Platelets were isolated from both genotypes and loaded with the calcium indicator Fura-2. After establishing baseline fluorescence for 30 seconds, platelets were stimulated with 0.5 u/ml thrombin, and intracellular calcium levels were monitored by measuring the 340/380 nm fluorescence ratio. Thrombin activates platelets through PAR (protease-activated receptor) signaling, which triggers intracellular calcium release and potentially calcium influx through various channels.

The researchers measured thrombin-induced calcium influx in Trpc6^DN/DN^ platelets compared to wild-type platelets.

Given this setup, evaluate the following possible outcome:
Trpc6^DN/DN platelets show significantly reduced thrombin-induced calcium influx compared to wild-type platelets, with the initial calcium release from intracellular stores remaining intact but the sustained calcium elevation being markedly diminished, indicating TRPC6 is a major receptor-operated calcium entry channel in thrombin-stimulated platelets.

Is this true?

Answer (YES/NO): NO